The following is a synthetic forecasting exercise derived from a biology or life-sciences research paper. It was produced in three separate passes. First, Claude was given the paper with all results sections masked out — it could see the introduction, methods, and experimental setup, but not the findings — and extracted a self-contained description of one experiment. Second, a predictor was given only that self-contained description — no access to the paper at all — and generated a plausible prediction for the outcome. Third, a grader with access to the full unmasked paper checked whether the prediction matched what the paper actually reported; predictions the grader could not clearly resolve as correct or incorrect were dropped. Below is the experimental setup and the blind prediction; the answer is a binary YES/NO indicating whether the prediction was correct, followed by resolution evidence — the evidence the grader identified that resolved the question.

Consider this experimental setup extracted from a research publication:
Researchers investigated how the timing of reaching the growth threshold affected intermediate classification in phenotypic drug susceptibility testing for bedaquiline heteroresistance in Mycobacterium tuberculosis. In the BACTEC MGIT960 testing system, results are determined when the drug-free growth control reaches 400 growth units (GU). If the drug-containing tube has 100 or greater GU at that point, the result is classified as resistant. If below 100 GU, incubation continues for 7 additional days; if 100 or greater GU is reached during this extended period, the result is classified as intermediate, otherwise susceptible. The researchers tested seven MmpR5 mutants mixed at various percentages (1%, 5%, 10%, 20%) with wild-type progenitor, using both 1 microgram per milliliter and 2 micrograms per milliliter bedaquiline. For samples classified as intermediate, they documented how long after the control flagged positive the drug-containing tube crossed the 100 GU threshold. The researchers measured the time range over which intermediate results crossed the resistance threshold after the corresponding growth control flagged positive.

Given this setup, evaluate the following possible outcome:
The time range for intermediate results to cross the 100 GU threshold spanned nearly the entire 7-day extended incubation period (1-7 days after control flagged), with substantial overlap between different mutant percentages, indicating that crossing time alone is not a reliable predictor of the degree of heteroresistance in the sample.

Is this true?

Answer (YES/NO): NO